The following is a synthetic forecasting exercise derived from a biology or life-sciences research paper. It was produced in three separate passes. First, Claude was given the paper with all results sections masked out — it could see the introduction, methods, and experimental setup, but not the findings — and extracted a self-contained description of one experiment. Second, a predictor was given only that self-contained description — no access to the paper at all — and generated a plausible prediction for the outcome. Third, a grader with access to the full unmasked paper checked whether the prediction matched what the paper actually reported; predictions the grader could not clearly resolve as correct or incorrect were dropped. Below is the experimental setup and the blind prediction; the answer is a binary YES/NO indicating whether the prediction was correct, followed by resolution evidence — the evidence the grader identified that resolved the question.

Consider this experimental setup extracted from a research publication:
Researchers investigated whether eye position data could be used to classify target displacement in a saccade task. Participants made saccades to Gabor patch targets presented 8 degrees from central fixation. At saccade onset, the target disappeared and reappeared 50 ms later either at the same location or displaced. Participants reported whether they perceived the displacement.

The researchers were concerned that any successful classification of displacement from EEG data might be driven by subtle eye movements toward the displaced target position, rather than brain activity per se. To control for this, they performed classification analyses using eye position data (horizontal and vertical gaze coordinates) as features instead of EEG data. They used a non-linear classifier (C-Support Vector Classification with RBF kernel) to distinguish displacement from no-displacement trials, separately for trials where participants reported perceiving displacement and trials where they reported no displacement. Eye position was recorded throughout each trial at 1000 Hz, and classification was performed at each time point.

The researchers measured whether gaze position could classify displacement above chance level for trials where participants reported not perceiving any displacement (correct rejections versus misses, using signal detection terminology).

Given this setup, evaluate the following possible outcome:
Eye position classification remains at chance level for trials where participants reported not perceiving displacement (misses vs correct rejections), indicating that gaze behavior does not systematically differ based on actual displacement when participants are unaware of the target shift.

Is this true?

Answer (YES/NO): NO